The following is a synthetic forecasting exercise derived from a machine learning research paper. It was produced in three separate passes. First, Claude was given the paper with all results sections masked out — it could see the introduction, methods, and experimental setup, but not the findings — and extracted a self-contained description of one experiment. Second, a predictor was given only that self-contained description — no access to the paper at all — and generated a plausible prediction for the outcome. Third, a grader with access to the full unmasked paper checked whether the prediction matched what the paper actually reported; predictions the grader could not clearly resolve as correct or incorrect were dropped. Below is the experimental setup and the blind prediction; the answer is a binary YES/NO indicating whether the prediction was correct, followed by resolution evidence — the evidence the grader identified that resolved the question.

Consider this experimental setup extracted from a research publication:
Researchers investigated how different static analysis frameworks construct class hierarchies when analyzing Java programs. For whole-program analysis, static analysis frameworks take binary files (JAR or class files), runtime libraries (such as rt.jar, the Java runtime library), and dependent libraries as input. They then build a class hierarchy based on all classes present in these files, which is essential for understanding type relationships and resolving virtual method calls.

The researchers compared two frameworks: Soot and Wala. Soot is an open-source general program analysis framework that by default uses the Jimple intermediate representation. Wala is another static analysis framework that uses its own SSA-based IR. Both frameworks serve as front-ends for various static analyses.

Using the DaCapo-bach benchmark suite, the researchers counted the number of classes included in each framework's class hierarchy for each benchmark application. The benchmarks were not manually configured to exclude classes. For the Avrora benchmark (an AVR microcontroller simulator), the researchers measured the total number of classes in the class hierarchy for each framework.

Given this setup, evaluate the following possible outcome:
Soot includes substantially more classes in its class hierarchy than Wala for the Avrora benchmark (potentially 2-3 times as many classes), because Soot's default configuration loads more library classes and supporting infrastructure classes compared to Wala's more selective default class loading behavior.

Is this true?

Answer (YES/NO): NO